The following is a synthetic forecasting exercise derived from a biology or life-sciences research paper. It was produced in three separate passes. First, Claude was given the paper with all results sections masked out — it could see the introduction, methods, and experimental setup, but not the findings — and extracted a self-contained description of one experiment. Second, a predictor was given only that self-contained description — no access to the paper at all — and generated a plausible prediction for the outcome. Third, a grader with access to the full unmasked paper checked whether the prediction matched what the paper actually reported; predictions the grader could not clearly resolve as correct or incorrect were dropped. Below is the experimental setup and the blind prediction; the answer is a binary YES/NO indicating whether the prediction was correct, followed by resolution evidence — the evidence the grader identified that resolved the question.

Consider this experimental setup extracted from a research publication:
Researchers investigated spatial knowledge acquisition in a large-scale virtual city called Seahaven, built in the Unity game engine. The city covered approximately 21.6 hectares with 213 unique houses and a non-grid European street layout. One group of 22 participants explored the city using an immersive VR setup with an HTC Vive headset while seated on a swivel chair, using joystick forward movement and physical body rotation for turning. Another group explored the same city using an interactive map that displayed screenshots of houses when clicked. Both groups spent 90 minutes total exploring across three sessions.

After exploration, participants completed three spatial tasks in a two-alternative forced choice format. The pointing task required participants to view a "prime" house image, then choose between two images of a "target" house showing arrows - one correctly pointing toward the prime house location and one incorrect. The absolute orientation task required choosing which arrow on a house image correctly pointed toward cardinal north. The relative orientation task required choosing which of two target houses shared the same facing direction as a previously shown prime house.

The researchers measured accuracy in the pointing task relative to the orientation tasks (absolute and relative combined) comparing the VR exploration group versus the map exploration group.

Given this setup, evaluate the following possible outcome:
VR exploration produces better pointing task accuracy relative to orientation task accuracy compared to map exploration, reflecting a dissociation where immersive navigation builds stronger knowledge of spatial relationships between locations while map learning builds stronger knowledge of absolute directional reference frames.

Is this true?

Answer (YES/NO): YES